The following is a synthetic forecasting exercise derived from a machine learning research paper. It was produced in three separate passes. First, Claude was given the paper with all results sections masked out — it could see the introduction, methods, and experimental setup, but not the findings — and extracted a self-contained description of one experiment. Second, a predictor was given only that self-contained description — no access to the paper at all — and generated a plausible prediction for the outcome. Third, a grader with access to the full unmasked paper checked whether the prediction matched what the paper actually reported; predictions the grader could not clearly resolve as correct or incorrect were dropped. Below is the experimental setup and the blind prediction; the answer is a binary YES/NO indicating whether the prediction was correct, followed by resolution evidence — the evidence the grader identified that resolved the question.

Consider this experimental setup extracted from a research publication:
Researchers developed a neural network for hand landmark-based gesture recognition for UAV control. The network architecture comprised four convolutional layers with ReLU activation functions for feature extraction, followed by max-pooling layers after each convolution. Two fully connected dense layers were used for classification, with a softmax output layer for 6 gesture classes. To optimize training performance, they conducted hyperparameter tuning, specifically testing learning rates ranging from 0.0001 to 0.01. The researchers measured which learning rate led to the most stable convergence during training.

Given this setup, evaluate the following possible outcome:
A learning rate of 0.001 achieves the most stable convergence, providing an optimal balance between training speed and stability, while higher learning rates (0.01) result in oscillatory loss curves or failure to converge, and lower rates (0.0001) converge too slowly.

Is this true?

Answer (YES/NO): NO